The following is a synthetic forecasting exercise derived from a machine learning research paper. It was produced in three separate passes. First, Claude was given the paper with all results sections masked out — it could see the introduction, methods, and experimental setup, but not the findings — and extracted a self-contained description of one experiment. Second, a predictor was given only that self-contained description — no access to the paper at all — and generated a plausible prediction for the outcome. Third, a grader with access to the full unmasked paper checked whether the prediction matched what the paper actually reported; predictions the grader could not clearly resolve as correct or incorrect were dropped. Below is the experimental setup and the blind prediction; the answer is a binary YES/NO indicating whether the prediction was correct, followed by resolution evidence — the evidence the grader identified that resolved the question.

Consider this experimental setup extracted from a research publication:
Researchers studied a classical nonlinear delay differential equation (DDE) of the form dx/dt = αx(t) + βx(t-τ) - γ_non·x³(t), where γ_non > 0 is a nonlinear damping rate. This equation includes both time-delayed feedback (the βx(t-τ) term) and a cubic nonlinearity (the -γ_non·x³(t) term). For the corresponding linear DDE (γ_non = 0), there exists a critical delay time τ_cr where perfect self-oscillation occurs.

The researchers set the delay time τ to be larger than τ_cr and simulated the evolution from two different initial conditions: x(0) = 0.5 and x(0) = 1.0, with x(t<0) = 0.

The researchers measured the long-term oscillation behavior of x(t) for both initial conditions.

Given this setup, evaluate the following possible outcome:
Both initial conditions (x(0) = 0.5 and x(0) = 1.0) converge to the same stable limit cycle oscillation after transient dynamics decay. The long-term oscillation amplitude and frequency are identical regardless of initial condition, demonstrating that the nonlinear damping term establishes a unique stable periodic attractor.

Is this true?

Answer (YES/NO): YES